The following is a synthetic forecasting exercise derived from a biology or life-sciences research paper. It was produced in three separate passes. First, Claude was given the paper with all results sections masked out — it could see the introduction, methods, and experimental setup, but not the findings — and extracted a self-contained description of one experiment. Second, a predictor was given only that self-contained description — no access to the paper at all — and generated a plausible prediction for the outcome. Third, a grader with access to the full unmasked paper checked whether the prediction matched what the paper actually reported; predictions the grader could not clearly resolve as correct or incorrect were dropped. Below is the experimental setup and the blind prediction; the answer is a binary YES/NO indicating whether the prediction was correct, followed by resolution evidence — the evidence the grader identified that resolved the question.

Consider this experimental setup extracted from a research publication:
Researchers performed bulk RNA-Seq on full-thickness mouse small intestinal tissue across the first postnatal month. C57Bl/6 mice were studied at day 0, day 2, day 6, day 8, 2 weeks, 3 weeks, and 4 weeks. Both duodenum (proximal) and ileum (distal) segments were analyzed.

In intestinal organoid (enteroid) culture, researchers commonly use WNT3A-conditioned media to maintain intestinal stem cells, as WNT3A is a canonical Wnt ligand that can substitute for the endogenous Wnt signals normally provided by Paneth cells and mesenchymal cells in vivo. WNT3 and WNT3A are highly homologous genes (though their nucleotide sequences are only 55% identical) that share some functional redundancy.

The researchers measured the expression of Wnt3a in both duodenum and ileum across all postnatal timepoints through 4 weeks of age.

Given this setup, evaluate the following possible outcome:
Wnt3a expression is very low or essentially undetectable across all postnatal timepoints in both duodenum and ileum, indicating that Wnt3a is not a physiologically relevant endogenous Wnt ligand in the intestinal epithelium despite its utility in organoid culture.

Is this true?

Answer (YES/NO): YES